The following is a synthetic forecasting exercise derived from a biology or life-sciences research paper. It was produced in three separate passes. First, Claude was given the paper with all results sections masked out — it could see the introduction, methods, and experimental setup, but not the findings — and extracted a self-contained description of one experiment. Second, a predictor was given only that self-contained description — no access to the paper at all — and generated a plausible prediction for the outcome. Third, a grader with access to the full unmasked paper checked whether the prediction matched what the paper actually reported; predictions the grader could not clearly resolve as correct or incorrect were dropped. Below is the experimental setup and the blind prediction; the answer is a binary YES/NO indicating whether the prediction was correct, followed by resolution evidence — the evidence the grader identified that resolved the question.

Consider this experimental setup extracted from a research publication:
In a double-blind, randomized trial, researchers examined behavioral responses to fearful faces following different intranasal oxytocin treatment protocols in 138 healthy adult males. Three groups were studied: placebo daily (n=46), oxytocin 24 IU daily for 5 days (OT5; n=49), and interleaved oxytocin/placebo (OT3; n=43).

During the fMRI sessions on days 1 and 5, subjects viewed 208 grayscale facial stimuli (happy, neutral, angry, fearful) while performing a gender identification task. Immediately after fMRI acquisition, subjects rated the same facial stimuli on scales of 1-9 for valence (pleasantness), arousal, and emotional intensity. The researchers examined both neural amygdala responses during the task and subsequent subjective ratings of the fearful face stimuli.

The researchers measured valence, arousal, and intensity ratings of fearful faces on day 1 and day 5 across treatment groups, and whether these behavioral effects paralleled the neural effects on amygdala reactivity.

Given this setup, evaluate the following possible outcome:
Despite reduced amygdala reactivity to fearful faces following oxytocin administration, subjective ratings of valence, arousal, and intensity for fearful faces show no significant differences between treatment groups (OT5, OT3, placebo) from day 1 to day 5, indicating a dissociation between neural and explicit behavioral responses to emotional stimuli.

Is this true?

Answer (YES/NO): NO